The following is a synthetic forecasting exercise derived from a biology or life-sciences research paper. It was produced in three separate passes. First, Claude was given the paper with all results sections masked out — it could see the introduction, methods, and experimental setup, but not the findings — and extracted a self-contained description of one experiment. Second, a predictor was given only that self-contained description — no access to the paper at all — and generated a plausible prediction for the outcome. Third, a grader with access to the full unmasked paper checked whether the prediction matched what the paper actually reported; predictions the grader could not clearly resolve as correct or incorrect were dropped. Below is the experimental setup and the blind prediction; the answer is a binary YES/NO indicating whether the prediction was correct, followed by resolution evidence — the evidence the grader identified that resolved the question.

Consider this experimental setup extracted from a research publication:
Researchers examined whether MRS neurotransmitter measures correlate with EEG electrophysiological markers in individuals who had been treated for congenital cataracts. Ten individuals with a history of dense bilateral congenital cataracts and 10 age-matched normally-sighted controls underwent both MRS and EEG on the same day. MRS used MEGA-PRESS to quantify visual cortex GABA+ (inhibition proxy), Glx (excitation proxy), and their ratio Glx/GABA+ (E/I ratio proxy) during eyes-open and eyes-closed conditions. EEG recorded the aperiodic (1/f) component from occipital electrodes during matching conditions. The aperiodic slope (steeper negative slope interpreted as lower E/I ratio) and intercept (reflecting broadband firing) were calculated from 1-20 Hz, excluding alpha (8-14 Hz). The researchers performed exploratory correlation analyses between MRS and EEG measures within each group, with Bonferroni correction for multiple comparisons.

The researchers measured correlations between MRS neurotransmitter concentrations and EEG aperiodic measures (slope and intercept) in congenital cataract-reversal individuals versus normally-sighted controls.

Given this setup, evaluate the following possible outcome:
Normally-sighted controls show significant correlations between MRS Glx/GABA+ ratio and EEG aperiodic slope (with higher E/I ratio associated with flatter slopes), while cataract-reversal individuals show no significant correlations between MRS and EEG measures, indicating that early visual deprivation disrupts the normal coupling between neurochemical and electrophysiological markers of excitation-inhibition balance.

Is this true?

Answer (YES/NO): NO